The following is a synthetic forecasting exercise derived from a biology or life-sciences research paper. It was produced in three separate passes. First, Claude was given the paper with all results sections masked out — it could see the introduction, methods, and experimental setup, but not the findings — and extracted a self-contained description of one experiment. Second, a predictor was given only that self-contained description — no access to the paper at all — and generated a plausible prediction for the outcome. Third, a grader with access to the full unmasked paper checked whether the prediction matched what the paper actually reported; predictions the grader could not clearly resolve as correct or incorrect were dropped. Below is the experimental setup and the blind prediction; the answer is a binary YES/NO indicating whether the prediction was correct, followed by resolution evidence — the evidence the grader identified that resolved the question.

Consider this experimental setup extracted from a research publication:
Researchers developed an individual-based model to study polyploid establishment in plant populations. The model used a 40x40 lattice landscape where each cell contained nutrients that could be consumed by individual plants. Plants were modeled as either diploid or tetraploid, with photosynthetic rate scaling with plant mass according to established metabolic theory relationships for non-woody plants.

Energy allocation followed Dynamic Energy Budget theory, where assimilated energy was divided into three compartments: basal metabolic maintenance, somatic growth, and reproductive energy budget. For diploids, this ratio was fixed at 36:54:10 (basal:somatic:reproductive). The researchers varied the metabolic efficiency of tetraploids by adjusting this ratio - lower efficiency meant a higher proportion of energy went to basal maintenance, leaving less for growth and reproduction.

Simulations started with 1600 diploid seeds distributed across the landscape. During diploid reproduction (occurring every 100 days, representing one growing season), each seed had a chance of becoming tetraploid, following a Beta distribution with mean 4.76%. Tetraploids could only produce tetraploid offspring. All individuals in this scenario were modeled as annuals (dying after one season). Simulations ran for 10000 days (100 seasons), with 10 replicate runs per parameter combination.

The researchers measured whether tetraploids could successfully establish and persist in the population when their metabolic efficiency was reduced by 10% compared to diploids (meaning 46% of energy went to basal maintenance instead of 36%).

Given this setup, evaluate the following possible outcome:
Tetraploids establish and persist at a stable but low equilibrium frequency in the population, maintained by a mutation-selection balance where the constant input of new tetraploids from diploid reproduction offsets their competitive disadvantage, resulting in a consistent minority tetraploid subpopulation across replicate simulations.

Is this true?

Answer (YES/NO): NO